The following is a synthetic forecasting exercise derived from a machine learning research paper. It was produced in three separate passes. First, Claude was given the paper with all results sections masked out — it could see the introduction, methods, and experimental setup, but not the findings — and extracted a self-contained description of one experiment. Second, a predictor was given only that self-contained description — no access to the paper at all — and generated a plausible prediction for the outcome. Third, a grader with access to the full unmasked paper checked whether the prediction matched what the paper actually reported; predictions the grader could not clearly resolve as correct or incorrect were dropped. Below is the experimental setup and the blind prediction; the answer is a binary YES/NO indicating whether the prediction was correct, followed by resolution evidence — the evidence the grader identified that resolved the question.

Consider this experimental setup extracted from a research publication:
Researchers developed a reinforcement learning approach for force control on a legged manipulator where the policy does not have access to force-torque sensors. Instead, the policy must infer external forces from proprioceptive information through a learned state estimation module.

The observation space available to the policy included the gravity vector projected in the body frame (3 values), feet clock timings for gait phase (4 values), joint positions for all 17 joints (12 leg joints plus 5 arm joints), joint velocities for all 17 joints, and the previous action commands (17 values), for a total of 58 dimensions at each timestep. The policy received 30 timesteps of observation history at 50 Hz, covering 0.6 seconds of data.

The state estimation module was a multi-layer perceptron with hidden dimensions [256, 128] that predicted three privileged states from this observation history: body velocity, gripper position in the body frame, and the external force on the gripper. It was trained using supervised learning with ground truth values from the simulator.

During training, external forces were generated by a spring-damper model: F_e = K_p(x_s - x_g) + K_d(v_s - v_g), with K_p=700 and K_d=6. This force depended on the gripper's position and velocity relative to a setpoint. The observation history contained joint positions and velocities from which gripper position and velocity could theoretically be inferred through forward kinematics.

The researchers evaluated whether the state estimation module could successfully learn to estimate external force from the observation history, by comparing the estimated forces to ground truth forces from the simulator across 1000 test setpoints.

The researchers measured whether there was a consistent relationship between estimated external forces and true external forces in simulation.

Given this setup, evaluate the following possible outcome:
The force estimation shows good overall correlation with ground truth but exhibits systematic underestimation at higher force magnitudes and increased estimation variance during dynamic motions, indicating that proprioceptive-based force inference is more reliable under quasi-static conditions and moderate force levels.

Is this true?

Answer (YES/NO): NO